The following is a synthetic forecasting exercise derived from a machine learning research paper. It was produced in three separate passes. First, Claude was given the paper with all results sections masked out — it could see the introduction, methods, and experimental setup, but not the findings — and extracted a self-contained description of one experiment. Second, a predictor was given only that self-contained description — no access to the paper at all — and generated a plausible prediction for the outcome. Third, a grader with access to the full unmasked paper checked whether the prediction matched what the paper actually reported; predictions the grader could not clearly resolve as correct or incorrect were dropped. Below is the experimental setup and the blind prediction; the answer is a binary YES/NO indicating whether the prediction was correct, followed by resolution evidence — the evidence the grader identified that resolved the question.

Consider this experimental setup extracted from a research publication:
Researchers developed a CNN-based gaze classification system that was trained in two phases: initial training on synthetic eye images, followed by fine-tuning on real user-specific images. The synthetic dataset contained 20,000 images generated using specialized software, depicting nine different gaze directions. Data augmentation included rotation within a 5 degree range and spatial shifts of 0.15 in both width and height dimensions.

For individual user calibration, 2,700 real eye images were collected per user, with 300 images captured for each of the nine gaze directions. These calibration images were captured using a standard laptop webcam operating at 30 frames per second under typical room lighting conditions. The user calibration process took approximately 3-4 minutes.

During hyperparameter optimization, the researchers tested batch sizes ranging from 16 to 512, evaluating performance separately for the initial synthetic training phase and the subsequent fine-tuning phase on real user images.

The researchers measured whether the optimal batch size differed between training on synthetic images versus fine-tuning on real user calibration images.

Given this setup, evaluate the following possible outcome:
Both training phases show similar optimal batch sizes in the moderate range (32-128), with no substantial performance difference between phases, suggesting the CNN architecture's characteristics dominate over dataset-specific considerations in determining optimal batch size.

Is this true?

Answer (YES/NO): NO